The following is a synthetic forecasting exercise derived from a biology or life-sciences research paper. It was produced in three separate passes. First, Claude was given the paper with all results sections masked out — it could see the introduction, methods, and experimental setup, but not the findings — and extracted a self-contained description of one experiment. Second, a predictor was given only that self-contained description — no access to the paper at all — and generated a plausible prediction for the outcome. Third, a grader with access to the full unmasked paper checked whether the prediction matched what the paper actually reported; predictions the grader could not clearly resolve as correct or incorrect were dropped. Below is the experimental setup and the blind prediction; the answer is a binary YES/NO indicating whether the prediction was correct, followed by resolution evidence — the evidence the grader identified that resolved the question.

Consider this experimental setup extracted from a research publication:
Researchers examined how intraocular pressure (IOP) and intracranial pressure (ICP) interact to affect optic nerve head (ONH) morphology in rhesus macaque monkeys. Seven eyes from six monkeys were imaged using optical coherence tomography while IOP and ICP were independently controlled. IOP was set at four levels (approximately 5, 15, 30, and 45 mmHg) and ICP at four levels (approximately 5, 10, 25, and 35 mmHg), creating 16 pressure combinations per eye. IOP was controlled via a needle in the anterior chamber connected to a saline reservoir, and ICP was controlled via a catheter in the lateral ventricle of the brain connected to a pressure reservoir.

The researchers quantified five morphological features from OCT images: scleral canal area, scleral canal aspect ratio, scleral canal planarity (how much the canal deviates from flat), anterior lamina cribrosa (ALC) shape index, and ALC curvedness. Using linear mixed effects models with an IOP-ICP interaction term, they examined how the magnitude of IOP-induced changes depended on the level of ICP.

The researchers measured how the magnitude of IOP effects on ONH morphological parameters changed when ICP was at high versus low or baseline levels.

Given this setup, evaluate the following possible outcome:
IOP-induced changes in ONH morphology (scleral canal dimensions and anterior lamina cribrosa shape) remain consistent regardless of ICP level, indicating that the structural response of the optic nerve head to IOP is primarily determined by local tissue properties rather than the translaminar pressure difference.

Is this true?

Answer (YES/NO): NO